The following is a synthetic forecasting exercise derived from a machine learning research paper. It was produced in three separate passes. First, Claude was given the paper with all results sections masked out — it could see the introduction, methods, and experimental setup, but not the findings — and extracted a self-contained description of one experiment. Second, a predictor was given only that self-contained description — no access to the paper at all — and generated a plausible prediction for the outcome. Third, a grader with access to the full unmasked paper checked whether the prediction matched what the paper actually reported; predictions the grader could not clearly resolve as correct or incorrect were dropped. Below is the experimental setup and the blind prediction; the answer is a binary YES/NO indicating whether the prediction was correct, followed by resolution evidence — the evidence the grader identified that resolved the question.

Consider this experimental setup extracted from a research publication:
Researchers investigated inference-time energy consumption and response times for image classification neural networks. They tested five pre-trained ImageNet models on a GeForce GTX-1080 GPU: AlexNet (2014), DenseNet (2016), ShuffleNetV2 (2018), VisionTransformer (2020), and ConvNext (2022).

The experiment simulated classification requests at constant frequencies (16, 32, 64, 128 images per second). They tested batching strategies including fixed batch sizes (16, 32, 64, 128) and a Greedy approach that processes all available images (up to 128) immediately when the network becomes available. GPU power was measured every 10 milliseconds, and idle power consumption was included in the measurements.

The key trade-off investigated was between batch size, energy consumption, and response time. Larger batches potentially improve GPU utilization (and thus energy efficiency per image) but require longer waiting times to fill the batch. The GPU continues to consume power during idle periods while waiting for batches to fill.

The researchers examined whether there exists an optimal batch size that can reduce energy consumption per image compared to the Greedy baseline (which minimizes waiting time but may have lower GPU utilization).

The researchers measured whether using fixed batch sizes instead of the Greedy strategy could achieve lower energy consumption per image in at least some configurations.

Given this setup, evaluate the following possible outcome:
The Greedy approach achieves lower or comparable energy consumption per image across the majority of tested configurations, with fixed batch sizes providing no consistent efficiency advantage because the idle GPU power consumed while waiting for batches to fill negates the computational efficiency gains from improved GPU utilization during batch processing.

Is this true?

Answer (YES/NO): NO